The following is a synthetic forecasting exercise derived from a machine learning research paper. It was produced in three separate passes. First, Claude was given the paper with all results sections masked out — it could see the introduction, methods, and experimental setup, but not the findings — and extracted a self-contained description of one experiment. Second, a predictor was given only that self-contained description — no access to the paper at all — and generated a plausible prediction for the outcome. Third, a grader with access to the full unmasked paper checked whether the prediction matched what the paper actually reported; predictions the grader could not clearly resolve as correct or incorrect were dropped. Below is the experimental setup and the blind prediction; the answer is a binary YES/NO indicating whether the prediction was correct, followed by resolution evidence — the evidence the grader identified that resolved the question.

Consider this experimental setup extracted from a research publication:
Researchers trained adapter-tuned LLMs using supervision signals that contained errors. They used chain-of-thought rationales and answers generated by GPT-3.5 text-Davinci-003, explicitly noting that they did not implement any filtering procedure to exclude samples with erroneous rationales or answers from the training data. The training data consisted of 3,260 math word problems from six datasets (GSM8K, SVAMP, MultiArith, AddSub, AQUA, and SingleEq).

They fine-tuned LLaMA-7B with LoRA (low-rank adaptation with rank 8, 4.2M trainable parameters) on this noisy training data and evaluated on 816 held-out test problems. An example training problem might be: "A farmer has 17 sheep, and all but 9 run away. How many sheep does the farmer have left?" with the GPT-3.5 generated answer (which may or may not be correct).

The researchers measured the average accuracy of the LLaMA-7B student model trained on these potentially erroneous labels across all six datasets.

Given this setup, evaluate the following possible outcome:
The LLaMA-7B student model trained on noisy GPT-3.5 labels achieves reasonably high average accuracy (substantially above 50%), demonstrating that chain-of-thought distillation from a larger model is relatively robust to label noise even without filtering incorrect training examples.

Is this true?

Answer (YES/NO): YES